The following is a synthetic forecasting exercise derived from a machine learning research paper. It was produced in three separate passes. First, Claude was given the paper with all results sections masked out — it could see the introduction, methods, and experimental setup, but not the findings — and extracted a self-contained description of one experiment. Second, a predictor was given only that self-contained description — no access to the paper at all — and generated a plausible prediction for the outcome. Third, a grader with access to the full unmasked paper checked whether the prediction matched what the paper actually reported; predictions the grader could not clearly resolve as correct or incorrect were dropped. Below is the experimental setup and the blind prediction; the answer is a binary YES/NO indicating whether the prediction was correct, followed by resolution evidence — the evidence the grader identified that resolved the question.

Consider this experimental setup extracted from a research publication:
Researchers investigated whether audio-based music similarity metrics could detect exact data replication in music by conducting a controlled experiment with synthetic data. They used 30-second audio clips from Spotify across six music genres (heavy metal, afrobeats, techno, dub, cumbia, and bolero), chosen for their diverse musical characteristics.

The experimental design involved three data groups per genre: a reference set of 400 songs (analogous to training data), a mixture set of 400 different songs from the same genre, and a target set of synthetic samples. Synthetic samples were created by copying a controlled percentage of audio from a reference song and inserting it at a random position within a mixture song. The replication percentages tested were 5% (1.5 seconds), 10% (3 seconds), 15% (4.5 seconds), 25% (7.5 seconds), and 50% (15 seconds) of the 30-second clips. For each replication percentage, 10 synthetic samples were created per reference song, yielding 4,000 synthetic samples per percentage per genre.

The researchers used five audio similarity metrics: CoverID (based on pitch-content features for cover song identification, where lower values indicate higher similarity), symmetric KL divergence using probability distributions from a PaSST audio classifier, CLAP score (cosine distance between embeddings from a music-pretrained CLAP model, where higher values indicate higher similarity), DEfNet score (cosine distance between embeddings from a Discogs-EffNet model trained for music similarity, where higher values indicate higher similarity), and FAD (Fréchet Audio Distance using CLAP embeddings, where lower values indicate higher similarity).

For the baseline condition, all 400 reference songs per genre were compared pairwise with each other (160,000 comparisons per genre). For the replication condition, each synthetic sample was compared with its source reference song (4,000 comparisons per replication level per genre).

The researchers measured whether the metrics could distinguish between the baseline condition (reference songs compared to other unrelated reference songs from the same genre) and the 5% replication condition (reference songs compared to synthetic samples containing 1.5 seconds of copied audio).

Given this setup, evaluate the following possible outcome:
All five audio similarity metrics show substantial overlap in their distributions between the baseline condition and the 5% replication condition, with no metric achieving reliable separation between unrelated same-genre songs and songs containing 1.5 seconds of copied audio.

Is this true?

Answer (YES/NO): NO